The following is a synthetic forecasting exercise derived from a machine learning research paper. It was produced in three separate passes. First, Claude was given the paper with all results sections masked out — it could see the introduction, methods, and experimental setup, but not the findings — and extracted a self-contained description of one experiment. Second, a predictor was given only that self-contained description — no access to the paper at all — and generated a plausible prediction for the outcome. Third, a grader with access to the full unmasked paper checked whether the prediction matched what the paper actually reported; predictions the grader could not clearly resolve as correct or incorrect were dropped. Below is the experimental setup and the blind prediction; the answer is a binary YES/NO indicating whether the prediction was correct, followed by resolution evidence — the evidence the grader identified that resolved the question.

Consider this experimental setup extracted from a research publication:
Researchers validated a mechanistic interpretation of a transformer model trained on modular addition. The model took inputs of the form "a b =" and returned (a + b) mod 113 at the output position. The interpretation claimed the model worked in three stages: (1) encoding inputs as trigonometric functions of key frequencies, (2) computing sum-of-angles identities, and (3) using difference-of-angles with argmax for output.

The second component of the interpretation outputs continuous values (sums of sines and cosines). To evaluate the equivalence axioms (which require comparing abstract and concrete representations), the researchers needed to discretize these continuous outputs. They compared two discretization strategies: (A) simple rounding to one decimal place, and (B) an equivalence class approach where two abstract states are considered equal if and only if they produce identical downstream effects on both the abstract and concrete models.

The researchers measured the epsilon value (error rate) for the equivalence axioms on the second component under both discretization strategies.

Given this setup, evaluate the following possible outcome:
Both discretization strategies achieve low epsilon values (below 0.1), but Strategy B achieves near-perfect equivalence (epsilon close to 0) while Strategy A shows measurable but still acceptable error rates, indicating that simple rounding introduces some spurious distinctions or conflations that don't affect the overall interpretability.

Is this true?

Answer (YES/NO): NO